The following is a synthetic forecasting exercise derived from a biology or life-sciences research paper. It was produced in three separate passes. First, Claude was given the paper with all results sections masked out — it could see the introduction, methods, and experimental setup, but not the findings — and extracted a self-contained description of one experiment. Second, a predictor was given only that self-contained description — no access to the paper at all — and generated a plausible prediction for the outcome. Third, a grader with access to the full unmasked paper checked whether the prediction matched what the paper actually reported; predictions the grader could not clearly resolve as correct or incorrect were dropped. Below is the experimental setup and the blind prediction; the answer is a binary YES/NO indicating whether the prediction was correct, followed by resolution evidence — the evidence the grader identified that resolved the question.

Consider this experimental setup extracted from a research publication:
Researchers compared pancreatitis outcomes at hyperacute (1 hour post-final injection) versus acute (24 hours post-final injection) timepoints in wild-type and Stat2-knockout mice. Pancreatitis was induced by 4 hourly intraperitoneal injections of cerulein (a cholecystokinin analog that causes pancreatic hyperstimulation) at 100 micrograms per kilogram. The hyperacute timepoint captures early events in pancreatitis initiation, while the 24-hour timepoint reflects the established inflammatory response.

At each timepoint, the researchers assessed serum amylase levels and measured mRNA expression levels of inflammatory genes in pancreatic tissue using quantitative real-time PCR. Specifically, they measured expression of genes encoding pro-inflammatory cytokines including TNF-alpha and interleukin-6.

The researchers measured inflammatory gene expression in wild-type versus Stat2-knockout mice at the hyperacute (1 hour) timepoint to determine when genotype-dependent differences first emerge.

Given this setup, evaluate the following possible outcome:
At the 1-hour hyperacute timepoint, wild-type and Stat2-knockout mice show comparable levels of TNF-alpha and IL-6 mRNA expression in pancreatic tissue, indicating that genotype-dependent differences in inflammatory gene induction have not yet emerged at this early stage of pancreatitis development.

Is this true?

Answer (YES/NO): NO